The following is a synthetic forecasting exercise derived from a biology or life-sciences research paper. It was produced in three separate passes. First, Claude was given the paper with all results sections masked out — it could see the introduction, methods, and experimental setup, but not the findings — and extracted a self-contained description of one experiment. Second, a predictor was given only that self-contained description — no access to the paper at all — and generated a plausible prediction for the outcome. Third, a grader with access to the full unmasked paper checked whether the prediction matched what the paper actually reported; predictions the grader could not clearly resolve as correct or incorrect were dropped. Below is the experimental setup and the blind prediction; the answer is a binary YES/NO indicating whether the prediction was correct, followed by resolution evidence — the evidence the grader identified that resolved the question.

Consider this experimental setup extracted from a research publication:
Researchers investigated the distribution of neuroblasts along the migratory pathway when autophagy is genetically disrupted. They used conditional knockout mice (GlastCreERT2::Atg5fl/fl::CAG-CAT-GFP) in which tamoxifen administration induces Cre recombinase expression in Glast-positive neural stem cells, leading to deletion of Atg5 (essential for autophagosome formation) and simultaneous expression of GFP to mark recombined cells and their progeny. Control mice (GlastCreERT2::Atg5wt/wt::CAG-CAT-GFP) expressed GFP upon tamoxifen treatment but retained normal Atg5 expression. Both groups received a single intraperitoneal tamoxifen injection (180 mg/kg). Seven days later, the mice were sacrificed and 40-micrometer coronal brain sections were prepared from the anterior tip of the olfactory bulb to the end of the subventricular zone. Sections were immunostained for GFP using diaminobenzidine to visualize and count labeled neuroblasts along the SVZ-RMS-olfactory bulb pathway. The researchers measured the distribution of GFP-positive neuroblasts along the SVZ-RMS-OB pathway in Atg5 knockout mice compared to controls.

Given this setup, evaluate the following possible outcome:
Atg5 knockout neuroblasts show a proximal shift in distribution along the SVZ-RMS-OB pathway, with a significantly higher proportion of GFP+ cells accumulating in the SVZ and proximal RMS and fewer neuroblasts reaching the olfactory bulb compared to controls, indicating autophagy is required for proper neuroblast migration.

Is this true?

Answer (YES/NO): YES